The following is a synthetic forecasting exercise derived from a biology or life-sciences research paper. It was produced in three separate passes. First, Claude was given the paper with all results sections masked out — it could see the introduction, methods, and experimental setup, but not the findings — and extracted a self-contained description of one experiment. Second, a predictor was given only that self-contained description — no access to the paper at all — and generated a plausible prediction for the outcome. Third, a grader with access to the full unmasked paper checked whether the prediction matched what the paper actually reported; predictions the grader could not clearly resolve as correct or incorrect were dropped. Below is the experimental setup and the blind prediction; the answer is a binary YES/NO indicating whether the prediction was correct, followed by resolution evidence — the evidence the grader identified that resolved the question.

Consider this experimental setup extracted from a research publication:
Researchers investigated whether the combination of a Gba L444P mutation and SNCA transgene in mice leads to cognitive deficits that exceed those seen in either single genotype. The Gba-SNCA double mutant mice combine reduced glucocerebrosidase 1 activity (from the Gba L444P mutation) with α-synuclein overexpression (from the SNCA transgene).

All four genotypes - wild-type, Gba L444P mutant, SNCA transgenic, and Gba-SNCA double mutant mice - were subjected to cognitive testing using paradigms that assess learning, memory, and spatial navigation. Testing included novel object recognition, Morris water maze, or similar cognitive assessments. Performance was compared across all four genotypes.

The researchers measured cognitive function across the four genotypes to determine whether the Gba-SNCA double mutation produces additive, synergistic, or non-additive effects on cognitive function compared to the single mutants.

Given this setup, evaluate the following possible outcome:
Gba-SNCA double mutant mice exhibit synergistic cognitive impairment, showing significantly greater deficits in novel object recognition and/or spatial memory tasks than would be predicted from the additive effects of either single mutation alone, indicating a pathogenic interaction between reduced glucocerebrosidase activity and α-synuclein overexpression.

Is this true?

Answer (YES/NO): NO